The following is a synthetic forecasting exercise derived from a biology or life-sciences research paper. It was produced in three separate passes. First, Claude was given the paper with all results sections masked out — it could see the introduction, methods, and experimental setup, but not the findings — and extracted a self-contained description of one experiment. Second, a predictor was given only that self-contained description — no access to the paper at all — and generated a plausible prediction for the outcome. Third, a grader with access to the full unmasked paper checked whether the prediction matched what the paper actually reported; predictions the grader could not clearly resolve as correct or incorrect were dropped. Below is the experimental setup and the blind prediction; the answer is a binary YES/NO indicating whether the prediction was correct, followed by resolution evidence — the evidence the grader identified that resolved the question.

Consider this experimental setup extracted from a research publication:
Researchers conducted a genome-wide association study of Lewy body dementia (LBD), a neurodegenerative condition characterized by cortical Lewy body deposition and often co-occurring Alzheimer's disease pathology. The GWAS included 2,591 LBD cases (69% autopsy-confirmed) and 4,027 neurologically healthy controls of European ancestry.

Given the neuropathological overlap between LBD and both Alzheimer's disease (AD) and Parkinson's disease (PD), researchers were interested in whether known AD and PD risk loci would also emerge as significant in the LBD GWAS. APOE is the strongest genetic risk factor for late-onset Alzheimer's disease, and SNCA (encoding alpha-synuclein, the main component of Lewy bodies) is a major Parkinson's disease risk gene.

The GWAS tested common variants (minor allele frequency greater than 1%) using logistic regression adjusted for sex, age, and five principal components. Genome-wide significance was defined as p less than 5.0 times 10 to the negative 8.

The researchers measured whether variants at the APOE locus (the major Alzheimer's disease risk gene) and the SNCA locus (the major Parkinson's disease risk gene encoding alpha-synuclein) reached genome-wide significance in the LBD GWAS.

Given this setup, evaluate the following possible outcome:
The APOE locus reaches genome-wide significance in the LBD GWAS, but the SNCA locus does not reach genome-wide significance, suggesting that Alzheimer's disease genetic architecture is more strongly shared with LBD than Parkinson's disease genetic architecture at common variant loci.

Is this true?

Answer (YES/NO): NO